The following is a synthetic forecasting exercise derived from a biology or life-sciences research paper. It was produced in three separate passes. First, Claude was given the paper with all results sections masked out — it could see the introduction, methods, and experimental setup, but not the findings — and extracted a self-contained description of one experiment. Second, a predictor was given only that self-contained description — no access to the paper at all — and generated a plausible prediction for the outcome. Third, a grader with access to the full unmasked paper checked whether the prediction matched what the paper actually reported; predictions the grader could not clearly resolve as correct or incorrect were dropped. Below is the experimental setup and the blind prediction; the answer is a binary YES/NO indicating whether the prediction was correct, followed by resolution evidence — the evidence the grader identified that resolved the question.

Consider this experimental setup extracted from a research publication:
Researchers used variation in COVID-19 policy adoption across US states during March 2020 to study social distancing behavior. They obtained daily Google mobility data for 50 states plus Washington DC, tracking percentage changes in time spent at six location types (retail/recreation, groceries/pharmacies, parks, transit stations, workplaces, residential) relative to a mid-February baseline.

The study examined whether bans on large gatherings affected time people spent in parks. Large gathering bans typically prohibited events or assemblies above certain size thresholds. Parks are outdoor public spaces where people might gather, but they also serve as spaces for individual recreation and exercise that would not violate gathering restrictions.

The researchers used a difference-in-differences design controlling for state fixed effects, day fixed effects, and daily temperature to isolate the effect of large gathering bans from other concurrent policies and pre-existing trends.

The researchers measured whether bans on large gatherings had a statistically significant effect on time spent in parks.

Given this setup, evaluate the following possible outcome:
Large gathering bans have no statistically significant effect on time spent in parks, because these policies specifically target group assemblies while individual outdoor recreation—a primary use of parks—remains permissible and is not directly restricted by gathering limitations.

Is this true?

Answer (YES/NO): YES